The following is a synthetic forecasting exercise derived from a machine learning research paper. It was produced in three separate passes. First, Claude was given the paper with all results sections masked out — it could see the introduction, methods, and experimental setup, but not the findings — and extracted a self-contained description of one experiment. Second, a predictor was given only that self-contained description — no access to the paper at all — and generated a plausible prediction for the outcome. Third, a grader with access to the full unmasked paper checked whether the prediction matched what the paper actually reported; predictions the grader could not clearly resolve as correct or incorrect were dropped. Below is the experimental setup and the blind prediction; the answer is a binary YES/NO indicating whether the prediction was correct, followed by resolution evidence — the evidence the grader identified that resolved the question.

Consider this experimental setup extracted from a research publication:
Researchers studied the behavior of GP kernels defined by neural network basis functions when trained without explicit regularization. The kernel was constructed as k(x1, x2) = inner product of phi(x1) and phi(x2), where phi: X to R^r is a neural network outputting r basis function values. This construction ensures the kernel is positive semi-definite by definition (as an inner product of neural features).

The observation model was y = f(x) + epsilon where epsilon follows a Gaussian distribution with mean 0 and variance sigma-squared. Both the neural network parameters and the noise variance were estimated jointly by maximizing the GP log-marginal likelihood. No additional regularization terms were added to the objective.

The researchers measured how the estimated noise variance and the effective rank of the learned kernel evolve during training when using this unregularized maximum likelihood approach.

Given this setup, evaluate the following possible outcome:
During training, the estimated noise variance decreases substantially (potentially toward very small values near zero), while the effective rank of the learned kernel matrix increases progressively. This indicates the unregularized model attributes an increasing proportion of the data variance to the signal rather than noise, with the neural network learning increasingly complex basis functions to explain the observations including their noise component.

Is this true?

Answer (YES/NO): NO